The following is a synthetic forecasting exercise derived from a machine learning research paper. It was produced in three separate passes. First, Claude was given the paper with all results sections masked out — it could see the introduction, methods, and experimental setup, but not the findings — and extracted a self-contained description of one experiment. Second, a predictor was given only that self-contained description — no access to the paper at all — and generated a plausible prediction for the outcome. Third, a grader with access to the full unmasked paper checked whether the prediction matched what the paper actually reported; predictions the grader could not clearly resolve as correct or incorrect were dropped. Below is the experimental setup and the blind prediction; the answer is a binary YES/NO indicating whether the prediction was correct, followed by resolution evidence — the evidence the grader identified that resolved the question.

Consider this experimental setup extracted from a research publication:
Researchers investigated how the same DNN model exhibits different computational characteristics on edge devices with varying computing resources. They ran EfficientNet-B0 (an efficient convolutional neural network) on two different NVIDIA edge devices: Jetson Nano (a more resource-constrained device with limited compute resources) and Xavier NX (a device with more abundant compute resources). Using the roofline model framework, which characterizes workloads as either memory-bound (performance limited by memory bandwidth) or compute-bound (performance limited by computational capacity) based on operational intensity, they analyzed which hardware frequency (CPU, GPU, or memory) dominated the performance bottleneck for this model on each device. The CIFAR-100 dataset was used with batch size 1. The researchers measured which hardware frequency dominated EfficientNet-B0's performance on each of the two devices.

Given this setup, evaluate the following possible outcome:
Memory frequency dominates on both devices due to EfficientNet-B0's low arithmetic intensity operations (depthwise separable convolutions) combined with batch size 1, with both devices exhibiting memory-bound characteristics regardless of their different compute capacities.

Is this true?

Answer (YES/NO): NO